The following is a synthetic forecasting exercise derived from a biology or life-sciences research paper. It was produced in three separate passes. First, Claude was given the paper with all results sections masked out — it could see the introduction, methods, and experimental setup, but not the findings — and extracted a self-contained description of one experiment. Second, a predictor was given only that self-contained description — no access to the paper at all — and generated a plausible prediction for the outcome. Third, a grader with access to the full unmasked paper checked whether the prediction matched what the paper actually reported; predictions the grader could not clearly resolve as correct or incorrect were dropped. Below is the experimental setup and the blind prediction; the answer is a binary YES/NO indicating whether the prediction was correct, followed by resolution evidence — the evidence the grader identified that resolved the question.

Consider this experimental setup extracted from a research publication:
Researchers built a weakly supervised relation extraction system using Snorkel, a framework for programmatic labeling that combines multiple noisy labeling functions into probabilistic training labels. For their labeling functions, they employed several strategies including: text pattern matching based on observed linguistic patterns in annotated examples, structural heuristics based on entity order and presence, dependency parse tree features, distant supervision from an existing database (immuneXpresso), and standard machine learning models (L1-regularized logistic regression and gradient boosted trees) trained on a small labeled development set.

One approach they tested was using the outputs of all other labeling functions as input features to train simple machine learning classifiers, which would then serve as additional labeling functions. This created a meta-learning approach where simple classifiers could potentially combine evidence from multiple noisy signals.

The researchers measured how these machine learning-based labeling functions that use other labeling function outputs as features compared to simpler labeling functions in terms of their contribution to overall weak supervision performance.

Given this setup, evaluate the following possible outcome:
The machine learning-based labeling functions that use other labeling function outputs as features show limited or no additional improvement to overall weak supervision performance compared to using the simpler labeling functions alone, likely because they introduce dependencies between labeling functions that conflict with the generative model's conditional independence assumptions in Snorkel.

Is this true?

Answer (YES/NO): NO